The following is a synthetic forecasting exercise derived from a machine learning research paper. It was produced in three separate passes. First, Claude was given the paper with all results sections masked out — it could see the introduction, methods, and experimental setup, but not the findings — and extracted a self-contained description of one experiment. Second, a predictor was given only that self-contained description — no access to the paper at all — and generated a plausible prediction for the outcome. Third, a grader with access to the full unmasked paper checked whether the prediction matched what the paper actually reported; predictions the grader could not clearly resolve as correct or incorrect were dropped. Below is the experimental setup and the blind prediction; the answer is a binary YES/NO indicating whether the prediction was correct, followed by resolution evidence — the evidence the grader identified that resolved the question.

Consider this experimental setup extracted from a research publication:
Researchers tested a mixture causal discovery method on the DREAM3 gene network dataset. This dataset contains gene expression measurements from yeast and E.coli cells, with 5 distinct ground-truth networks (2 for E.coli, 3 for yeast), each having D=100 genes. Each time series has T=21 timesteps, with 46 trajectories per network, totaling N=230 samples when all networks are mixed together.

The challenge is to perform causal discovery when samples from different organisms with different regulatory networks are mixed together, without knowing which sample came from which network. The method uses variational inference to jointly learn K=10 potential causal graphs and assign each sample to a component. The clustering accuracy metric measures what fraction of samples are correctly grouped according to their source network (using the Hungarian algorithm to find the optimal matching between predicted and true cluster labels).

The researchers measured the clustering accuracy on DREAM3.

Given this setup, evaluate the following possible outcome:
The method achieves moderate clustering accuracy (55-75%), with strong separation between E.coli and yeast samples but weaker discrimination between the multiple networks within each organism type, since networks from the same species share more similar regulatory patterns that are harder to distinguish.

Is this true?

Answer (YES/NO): NO